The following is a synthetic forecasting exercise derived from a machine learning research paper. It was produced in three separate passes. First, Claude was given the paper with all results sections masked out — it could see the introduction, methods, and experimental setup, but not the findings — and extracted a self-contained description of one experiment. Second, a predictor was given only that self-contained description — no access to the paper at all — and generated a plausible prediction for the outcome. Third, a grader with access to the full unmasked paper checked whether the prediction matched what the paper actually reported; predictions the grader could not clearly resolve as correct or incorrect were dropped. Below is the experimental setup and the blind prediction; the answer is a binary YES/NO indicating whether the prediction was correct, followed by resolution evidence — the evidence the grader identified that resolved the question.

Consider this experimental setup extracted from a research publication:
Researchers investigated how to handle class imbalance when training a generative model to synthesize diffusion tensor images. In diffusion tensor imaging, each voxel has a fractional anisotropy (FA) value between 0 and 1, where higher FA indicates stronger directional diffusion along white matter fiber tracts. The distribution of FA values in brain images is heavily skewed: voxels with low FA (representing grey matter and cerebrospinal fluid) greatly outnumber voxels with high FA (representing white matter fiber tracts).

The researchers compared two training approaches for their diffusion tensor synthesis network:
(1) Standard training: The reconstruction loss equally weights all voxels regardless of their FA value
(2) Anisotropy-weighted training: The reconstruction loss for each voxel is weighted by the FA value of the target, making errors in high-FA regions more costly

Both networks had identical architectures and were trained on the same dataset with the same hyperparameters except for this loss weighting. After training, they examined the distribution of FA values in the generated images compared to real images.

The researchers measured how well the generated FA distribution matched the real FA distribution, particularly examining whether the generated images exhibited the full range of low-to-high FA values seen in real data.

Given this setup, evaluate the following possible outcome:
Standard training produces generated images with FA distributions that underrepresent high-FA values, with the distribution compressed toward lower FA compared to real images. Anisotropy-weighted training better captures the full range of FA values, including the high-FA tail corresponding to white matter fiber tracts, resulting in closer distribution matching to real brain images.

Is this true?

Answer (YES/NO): YES